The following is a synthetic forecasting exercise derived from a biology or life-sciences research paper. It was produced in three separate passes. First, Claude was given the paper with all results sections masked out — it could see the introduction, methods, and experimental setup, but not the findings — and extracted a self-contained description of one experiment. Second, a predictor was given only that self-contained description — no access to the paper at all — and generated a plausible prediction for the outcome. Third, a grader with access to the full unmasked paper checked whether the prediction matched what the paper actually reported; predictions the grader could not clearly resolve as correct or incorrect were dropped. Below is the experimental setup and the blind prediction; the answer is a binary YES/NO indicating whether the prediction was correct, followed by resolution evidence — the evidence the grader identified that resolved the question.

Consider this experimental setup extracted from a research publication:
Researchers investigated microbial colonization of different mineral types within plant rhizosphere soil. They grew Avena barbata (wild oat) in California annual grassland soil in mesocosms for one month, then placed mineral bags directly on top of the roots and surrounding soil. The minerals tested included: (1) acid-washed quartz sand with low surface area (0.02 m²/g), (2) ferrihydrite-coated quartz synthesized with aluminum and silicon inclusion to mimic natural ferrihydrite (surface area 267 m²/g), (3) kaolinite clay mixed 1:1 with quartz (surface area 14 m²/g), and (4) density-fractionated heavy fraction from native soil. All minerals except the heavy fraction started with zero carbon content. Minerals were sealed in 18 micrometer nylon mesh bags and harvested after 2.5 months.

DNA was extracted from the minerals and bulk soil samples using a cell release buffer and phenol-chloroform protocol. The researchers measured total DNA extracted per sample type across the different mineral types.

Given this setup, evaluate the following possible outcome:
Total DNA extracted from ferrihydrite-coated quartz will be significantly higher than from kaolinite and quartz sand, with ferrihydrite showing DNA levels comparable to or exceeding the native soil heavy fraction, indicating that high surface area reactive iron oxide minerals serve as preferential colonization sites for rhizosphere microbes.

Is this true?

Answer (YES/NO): YES